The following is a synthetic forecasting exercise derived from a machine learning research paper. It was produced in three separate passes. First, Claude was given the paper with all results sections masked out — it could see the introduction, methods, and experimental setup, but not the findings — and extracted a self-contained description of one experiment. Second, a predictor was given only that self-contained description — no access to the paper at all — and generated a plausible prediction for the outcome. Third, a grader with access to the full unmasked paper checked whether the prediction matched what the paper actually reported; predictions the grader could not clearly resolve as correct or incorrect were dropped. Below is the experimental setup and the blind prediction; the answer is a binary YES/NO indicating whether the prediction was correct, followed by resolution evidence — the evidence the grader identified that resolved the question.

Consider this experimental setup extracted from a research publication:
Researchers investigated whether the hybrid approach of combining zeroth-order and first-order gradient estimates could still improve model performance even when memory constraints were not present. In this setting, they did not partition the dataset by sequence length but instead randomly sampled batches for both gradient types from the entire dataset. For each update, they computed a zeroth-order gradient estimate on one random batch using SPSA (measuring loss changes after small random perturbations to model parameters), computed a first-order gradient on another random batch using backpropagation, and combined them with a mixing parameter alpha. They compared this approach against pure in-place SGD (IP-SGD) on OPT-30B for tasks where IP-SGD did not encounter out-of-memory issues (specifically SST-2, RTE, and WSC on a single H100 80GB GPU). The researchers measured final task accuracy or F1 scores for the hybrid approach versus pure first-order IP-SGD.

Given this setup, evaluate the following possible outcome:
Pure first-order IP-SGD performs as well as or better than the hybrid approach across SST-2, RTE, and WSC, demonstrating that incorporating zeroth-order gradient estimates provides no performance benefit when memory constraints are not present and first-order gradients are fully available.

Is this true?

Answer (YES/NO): NO